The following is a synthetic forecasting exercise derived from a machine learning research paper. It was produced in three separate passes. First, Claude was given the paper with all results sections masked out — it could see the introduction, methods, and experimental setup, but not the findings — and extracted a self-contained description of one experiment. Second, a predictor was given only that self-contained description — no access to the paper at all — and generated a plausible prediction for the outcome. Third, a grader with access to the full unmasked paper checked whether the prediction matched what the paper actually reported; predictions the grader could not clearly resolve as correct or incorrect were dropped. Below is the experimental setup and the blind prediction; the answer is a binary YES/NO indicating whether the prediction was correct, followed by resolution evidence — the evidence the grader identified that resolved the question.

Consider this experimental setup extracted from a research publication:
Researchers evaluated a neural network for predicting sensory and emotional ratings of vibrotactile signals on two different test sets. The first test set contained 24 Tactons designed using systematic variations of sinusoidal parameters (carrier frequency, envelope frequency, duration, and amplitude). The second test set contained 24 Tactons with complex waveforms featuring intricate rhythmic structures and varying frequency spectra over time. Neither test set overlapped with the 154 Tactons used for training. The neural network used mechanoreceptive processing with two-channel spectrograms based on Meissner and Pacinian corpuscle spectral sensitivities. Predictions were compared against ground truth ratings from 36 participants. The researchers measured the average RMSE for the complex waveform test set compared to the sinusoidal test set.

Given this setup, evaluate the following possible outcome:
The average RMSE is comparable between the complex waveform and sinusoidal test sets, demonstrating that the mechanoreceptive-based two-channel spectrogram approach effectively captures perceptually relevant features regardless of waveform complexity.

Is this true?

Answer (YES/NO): YES